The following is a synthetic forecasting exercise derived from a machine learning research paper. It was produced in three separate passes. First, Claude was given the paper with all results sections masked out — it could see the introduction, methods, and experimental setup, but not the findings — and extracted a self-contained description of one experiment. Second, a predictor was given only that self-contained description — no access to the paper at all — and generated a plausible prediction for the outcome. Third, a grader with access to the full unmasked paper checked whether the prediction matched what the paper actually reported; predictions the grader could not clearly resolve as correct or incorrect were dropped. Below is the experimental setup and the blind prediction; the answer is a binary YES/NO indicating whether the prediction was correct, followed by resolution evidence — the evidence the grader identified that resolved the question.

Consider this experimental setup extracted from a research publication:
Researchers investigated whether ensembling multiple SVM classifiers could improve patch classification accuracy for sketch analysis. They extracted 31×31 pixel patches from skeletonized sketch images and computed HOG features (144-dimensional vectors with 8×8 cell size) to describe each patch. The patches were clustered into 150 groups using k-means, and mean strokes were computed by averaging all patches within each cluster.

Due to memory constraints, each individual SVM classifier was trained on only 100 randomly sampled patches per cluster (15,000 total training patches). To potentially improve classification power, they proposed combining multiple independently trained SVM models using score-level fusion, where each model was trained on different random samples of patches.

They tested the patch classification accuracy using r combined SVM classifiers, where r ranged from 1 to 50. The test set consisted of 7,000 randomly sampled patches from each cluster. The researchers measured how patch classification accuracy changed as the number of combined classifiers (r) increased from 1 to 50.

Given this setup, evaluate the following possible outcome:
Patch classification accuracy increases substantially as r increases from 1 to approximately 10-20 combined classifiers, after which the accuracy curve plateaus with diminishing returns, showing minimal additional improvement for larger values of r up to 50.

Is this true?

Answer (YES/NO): YES